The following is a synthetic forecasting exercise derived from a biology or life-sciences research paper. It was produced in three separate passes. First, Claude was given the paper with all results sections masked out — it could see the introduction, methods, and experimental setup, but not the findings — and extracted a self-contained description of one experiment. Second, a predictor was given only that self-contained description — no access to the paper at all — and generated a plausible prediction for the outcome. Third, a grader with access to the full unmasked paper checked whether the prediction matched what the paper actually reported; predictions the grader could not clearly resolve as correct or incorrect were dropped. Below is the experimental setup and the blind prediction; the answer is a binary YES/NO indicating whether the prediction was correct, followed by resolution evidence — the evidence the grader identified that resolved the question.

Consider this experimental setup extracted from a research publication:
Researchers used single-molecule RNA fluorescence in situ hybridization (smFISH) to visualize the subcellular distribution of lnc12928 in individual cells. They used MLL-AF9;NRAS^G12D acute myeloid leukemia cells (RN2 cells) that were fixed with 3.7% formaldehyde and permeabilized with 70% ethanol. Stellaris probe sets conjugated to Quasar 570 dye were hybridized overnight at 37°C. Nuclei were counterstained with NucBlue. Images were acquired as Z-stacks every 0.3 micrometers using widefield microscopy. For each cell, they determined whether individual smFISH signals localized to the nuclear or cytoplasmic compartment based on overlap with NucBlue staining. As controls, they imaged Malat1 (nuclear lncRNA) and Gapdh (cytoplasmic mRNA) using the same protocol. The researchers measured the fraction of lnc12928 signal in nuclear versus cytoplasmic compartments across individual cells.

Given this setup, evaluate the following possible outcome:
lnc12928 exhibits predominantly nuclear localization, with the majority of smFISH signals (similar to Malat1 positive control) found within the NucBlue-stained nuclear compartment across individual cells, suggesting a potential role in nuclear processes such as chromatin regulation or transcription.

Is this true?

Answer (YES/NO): NO